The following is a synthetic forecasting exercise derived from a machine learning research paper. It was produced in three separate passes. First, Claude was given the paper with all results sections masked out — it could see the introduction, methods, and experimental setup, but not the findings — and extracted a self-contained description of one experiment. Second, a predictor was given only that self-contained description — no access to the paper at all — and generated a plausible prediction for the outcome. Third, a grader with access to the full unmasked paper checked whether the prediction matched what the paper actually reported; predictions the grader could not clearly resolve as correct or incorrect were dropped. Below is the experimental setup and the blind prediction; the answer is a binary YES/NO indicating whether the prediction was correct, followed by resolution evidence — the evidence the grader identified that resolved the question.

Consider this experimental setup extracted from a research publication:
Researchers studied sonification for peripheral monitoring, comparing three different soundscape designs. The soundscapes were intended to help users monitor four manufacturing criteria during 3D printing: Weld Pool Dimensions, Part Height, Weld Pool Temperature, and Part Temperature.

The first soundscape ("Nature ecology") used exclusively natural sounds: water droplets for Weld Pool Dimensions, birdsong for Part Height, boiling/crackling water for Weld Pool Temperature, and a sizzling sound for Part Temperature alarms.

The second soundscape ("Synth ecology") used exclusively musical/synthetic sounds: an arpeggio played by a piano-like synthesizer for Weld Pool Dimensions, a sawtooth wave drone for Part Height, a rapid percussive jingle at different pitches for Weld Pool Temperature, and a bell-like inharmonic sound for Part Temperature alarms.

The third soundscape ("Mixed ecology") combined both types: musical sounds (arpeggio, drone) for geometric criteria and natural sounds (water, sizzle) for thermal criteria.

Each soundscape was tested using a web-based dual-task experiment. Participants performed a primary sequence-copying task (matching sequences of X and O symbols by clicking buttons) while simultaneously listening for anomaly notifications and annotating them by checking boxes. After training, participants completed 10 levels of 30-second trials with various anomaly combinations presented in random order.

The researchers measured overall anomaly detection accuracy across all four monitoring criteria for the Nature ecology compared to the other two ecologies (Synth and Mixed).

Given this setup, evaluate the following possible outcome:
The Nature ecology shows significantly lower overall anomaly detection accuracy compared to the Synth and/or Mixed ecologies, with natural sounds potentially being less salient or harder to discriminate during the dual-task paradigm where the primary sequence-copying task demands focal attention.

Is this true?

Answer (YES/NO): NO